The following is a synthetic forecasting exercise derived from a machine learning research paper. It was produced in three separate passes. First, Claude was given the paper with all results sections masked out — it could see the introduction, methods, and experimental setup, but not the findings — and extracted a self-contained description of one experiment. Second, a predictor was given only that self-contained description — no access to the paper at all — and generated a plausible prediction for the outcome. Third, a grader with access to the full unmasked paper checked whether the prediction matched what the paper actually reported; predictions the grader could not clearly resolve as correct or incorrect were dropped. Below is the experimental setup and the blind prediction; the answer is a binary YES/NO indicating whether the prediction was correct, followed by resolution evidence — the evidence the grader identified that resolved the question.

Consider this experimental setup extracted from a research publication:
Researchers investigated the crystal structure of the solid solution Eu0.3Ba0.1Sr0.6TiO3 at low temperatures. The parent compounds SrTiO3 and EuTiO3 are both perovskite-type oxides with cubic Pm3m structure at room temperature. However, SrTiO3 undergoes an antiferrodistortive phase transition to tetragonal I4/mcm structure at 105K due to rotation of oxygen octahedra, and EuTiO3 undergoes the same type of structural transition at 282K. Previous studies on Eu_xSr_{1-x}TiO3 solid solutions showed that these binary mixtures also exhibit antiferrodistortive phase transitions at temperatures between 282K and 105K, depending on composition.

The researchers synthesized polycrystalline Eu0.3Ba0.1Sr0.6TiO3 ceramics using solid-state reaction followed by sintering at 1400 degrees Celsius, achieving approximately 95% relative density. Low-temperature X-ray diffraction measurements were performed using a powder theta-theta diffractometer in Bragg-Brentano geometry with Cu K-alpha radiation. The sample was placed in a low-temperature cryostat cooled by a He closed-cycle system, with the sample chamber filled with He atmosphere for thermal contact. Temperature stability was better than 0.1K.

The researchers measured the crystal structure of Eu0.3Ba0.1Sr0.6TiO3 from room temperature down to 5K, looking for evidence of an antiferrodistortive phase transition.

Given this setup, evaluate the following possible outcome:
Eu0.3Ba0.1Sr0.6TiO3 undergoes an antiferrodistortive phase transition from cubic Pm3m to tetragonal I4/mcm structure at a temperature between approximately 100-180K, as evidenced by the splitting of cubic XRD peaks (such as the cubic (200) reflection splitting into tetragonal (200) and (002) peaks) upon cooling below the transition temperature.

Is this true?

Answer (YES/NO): NO